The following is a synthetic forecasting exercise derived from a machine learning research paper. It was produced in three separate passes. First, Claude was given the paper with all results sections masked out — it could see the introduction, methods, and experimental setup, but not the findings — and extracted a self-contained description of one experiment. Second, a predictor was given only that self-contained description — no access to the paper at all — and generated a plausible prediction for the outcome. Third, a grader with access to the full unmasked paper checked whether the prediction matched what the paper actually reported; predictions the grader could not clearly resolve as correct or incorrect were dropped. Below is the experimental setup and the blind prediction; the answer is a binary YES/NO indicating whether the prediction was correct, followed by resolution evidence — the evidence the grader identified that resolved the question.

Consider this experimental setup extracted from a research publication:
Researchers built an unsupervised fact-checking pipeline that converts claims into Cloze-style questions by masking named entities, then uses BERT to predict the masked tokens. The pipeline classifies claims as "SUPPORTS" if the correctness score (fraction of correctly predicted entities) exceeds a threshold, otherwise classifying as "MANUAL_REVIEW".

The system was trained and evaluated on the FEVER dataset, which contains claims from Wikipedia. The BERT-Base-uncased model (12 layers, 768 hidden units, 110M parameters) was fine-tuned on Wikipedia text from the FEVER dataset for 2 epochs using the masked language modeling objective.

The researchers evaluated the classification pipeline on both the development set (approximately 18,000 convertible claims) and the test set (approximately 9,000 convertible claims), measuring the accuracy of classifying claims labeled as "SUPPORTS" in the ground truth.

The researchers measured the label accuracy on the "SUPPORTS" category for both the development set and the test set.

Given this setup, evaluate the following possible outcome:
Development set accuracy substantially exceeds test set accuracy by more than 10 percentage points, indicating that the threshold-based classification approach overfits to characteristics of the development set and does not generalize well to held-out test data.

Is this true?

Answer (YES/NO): NO